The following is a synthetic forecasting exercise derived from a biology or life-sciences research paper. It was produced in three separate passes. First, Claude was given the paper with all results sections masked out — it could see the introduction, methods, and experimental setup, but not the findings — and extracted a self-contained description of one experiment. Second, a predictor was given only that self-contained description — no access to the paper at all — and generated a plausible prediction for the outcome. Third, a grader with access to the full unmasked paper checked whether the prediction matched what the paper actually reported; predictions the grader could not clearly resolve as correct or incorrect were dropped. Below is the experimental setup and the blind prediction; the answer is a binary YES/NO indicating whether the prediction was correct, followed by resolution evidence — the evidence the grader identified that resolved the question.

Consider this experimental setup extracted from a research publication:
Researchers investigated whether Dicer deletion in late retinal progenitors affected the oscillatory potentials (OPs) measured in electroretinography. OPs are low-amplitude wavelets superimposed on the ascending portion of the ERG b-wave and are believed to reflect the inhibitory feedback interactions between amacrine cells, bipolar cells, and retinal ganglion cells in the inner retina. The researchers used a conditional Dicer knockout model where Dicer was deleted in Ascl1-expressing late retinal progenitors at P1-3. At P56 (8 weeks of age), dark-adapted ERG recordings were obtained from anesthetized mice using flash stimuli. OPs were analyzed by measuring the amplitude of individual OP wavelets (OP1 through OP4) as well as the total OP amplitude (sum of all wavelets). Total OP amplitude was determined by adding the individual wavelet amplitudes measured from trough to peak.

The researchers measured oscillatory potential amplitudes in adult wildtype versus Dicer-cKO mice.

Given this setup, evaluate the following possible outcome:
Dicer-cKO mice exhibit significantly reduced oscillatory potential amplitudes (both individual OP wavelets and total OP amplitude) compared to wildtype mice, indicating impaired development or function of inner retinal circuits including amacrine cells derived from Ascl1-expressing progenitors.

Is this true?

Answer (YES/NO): NO